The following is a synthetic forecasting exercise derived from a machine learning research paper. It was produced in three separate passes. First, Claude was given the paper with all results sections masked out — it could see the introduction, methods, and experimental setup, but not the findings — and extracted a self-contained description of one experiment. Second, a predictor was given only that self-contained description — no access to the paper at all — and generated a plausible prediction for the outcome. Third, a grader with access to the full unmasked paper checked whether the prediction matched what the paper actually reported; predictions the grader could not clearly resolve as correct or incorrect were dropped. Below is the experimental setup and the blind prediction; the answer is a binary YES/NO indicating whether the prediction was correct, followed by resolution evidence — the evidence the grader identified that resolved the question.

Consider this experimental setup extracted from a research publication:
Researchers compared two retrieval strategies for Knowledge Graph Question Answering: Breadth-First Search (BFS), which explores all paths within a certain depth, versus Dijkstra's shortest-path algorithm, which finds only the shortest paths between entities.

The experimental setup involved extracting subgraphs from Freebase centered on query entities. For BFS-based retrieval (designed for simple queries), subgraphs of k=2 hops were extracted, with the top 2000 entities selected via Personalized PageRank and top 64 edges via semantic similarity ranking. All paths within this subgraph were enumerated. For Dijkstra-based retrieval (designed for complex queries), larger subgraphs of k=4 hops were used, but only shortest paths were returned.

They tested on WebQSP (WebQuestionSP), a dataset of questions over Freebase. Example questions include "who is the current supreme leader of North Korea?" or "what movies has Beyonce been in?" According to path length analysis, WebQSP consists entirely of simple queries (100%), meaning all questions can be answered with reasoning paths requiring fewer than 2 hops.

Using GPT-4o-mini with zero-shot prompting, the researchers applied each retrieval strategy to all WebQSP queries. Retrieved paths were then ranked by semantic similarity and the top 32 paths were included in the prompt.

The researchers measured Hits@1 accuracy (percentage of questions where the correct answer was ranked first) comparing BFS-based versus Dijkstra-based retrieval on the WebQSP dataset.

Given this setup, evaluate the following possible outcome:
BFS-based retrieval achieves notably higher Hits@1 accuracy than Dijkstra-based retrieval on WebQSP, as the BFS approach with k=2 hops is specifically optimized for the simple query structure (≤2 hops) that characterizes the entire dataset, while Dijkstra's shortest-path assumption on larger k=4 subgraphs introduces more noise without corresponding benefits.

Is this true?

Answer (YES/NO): NO